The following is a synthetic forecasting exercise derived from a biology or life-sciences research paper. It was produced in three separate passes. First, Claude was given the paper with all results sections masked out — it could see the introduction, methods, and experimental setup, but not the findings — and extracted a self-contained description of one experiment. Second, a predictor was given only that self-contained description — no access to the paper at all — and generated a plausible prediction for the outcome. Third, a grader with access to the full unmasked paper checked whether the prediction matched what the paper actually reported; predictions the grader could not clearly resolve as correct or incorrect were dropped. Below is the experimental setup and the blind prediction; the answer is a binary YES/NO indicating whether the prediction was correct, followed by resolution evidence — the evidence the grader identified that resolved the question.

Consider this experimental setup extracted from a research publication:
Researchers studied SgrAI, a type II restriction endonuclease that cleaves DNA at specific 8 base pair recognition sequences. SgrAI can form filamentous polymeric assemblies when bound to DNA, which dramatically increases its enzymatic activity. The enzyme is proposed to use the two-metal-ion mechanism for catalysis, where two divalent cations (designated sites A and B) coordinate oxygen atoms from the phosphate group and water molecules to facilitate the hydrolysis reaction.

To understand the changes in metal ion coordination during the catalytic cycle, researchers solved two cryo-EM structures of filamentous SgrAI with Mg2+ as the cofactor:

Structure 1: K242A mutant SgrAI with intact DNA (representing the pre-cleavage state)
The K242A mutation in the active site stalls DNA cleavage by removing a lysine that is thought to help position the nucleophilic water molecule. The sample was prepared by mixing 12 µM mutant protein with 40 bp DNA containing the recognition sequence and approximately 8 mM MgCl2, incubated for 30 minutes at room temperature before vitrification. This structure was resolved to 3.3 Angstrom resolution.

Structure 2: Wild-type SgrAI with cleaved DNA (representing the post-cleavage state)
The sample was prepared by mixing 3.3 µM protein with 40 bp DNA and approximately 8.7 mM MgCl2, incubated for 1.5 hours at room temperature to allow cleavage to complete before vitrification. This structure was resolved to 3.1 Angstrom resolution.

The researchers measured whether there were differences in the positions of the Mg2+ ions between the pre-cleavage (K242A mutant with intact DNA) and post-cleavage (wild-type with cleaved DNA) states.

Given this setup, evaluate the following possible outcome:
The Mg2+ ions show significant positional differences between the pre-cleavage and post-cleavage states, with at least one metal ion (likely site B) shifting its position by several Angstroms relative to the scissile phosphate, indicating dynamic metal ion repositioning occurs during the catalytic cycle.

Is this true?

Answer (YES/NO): NO